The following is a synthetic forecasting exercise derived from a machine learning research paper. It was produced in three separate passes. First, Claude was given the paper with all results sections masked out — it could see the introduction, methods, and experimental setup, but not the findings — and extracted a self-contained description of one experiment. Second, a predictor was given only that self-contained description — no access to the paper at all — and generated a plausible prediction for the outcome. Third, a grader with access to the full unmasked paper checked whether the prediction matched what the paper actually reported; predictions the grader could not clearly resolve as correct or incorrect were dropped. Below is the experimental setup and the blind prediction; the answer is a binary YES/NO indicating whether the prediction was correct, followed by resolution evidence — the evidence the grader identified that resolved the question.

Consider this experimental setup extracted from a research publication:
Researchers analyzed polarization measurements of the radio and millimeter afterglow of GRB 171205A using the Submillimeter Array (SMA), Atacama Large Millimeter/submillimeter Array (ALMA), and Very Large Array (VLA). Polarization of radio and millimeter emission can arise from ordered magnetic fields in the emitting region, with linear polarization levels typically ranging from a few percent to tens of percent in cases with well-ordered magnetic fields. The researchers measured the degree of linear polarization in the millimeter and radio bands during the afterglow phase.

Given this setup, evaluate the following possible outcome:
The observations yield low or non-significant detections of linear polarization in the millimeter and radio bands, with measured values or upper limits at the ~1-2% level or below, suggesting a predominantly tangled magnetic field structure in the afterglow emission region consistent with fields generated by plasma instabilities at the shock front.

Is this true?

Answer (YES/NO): NO